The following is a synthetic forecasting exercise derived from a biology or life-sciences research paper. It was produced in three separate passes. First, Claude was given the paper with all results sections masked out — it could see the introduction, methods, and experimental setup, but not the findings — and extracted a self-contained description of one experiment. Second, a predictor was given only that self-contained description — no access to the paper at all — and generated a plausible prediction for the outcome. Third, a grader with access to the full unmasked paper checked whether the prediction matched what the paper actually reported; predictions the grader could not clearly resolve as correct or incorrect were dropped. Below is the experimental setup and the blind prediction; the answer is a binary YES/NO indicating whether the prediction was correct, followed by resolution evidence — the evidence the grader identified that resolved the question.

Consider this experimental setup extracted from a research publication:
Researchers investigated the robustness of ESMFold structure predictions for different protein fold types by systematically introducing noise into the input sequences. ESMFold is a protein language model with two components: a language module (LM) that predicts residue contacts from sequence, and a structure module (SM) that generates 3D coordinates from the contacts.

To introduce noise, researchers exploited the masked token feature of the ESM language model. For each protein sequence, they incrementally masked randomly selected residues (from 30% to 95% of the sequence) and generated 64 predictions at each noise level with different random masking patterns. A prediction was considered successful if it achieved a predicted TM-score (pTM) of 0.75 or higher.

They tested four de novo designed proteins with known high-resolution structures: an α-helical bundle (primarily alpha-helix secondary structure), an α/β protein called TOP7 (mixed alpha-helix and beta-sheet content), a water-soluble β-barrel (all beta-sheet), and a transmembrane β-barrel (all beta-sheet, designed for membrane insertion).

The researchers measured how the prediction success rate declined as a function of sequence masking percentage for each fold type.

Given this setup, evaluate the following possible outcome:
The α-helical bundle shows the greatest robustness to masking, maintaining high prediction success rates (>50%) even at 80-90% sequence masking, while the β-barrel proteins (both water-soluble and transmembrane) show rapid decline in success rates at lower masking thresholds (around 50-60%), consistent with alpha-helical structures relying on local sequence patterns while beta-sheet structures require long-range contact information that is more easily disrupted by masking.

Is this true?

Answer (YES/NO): YES